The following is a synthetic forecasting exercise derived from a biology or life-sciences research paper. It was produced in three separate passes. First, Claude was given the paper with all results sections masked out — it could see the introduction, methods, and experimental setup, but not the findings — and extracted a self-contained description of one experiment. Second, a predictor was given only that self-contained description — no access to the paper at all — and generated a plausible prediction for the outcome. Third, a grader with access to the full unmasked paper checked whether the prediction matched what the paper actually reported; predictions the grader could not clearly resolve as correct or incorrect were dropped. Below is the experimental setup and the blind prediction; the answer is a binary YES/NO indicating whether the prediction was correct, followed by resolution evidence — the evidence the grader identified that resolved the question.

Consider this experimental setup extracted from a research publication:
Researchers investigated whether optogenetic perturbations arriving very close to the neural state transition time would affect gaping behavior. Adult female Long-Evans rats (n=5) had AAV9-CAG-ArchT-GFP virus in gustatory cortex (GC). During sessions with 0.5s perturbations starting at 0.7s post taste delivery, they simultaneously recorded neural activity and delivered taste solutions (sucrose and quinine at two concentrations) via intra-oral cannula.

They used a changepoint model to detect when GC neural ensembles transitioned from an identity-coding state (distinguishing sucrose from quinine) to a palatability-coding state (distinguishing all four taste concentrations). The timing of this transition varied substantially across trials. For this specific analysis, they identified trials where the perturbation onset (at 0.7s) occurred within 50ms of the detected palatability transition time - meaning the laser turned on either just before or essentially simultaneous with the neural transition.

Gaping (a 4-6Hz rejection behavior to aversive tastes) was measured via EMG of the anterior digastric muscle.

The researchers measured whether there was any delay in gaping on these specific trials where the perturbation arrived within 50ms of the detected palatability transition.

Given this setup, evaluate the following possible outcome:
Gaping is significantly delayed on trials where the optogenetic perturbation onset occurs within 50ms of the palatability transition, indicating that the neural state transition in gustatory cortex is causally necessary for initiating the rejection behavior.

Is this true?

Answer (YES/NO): YES